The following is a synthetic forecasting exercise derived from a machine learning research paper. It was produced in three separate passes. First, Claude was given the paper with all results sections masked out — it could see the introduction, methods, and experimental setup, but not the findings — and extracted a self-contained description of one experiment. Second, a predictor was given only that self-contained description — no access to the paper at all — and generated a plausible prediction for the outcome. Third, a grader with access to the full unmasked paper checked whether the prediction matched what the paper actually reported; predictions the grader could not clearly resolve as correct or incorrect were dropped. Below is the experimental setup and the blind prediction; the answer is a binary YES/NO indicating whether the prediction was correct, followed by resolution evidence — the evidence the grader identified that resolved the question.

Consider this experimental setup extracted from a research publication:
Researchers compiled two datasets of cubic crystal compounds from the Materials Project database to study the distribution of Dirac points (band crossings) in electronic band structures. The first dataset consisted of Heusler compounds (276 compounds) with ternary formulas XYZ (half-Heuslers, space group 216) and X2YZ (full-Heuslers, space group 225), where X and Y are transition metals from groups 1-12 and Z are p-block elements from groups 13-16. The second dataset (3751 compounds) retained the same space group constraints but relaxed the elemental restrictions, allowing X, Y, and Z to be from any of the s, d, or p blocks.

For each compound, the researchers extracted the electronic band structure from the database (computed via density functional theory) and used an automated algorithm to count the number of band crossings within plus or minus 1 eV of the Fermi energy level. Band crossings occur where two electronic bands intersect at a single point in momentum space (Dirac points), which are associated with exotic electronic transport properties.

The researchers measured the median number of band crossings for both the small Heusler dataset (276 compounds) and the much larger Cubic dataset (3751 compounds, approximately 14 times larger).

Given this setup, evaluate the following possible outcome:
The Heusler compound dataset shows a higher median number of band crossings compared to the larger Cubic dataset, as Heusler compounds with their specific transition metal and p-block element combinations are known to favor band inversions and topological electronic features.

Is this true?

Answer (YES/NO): NO